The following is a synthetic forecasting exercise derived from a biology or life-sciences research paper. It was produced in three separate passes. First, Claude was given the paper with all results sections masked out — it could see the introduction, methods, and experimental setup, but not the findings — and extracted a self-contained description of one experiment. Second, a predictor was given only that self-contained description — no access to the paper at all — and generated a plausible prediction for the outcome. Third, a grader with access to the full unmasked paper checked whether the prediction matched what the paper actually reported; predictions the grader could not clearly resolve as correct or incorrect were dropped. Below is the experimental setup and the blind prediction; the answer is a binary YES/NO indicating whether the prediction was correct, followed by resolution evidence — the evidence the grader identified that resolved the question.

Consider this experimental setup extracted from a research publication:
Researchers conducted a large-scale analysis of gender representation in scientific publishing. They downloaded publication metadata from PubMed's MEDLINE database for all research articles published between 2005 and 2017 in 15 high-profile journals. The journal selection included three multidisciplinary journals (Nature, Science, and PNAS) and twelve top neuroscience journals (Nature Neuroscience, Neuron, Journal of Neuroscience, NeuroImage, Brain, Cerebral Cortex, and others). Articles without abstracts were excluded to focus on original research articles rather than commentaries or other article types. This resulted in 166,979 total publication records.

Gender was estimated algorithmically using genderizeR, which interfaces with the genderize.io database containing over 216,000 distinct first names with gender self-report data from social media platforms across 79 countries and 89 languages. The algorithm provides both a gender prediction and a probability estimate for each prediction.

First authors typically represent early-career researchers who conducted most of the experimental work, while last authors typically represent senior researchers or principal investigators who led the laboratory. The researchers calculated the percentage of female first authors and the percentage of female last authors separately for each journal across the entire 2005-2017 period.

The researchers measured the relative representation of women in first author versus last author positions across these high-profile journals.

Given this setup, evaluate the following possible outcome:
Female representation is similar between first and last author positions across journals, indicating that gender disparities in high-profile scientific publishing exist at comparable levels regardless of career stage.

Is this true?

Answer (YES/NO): NO